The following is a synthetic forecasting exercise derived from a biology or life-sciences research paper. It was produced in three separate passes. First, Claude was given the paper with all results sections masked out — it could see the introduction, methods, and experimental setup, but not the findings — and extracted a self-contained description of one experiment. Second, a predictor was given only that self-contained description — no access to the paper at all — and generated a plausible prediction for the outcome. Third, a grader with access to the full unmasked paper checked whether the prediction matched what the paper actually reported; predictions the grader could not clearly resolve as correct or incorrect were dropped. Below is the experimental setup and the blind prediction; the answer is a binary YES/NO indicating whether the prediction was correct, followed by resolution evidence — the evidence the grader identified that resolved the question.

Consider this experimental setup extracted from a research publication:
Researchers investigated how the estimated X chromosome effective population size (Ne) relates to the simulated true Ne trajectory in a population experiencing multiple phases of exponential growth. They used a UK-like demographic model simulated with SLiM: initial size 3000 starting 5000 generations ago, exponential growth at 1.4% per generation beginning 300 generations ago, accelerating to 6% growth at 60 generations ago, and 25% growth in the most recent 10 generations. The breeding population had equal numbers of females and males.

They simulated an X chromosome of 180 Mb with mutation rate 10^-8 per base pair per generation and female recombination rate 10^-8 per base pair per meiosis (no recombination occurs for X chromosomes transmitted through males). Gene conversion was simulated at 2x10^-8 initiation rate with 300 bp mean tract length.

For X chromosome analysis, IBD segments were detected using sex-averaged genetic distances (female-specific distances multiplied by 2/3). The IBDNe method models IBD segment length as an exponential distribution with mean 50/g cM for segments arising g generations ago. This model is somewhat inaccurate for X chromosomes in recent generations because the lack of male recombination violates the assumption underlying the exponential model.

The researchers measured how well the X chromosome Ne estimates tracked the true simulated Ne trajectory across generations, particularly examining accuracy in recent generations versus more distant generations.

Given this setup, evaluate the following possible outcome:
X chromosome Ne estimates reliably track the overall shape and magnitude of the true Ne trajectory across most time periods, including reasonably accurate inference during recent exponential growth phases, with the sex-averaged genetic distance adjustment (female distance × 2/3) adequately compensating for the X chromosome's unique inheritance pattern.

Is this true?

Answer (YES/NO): YES